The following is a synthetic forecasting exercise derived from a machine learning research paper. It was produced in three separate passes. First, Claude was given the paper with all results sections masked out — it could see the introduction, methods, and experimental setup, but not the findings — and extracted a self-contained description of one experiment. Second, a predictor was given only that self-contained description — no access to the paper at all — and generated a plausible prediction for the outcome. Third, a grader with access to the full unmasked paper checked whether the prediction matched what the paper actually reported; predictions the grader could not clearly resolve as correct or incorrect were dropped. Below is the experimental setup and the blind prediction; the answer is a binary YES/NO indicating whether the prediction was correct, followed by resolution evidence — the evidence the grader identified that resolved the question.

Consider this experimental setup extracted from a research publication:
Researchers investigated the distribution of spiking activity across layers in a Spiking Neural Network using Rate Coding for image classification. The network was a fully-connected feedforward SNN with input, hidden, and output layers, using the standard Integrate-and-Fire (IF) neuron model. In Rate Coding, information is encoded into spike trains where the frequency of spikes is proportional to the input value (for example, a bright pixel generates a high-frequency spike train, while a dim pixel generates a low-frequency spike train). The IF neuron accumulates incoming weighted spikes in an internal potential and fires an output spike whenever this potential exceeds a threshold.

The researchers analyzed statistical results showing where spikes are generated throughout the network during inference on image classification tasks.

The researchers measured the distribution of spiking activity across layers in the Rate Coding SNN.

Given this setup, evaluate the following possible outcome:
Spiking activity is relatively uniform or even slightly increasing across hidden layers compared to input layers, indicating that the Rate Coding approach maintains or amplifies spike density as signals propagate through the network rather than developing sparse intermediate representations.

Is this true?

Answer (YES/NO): NO